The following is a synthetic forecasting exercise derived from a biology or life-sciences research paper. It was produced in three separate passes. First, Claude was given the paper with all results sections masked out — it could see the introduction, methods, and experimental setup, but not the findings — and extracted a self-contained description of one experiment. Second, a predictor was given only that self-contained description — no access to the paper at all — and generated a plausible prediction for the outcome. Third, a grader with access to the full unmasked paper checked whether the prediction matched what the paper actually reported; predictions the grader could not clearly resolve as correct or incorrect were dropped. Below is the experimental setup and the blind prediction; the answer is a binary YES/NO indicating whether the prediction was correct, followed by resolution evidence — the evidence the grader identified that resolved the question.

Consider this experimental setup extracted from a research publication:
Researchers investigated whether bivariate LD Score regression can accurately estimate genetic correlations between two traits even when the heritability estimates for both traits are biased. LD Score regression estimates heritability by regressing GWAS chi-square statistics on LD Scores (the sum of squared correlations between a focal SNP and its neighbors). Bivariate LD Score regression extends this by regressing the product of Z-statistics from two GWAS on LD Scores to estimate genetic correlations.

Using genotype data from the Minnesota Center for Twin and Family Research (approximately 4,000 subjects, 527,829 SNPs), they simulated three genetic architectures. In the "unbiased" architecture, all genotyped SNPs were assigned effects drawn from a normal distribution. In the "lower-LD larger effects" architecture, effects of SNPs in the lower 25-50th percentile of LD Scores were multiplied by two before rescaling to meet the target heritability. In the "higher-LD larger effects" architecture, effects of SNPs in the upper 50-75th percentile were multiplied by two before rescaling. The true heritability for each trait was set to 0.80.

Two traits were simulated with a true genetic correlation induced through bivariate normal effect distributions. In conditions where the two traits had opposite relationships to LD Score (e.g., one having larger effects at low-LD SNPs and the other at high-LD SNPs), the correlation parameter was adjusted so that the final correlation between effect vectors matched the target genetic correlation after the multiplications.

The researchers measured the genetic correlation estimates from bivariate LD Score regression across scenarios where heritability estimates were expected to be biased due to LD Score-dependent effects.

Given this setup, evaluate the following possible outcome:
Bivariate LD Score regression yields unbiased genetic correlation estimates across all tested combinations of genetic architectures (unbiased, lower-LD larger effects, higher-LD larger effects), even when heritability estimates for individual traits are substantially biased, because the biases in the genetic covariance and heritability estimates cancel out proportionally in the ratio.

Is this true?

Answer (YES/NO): NO